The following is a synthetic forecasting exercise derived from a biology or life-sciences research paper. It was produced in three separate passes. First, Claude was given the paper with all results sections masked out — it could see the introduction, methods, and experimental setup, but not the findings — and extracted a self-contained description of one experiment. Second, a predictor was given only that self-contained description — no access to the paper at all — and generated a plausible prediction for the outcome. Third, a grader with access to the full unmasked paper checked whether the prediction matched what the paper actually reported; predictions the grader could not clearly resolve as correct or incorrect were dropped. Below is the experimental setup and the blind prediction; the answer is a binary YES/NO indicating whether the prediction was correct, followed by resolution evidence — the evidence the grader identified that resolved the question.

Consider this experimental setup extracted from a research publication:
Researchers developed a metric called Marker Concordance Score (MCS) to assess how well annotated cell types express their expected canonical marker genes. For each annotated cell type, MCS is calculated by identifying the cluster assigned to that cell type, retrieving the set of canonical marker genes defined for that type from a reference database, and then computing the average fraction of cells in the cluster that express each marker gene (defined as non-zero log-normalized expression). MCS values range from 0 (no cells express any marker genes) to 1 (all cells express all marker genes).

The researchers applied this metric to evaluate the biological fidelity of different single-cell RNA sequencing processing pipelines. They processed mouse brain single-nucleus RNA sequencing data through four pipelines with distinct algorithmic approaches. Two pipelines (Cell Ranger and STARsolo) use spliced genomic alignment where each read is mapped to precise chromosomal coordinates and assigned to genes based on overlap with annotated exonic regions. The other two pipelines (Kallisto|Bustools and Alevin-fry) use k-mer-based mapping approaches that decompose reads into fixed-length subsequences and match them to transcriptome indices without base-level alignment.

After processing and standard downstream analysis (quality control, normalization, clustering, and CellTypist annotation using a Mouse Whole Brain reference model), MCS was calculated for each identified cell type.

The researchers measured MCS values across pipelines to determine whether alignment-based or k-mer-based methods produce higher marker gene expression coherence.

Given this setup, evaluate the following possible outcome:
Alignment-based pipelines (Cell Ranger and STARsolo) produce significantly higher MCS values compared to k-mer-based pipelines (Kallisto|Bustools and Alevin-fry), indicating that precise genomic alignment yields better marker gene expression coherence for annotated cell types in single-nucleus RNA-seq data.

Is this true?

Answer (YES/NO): YES